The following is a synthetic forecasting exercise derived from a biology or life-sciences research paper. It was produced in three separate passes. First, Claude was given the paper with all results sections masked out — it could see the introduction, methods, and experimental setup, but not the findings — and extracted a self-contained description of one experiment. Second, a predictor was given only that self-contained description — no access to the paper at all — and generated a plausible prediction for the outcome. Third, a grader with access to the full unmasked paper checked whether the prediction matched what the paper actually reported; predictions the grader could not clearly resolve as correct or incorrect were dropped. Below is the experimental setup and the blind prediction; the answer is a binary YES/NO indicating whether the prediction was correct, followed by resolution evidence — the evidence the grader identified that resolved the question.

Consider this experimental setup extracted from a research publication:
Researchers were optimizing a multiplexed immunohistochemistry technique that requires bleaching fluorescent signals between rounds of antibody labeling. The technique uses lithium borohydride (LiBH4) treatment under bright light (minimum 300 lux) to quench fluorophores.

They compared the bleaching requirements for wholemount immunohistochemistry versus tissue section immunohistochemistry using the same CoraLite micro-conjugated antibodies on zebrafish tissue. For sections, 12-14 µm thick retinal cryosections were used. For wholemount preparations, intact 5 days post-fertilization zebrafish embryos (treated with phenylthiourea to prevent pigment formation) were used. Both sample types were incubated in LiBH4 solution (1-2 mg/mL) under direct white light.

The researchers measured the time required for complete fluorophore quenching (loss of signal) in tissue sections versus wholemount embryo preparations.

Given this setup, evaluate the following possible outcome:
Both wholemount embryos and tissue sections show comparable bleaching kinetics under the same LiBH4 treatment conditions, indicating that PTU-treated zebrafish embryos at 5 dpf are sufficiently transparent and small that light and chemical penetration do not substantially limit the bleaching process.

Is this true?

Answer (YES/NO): NO